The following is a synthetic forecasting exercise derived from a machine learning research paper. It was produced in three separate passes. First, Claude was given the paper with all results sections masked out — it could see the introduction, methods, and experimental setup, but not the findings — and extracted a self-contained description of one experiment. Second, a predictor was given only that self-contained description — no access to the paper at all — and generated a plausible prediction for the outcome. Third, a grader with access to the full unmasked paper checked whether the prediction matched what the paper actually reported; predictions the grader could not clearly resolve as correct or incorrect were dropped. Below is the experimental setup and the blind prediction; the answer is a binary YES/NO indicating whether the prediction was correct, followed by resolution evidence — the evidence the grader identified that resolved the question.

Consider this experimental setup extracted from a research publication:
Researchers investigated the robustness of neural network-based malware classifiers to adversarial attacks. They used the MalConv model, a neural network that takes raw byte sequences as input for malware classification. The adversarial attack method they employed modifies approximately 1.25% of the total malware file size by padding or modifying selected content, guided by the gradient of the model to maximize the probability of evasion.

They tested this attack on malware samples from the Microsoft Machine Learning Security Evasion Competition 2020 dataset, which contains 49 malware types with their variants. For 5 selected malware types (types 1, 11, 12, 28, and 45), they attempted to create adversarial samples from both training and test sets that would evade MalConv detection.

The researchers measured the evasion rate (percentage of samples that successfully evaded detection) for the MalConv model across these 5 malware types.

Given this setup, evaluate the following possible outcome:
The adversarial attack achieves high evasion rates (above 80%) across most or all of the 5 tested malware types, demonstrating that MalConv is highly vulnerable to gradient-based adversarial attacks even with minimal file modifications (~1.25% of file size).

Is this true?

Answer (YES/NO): NO